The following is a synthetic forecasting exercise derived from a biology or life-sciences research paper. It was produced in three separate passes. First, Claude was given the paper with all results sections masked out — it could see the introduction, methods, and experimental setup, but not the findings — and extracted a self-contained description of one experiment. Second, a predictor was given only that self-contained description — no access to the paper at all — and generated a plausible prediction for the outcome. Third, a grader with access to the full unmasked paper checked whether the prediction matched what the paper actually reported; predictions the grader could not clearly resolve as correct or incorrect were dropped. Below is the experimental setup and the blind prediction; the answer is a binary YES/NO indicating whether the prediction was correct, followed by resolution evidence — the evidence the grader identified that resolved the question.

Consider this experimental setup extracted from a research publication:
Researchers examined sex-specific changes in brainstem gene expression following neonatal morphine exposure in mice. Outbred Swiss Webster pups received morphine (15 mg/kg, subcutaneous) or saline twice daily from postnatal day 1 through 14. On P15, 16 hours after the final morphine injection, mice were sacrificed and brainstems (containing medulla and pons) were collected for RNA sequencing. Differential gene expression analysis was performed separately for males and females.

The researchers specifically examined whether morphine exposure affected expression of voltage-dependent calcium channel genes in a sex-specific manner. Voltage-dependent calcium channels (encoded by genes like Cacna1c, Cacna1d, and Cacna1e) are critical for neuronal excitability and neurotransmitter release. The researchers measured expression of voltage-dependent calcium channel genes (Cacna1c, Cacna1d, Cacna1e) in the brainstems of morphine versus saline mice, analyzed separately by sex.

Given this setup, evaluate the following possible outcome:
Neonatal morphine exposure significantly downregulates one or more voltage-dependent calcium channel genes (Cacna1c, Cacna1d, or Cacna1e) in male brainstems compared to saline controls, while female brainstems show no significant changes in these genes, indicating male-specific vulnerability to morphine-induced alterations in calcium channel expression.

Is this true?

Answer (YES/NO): NO